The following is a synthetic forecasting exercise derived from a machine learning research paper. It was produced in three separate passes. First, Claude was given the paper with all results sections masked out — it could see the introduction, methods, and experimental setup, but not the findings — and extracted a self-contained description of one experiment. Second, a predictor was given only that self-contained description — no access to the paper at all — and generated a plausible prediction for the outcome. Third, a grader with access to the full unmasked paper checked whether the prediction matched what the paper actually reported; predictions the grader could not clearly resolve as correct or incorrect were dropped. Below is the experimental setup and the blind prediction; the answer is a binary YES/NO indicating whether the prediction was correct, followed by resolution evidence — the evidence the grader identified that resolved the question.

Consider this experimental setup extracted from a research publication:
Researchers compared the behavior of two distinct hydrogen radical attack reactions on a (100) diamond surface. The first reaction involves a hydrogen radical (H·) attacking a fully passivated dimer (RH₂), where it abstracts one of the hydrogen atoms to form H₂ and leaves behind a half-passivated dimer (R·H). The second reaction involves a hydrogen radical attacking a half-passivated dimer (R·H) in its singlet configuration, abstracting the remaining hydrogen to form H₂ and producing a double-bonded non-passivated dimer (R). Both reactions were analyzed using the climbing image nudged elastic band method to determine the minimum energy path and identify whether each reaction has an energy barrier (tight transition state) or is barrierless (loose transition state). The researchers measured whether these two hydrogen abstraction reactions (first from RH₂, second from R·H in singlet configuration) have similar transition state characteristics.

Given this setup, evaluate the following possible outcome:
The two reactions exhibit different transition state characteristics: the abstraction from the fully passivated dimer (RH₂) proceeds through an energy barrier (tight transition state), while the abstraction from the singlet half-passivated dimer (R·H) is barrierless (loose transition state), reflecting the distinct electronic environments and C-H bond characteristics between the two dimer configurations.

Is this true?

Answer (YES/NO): YES